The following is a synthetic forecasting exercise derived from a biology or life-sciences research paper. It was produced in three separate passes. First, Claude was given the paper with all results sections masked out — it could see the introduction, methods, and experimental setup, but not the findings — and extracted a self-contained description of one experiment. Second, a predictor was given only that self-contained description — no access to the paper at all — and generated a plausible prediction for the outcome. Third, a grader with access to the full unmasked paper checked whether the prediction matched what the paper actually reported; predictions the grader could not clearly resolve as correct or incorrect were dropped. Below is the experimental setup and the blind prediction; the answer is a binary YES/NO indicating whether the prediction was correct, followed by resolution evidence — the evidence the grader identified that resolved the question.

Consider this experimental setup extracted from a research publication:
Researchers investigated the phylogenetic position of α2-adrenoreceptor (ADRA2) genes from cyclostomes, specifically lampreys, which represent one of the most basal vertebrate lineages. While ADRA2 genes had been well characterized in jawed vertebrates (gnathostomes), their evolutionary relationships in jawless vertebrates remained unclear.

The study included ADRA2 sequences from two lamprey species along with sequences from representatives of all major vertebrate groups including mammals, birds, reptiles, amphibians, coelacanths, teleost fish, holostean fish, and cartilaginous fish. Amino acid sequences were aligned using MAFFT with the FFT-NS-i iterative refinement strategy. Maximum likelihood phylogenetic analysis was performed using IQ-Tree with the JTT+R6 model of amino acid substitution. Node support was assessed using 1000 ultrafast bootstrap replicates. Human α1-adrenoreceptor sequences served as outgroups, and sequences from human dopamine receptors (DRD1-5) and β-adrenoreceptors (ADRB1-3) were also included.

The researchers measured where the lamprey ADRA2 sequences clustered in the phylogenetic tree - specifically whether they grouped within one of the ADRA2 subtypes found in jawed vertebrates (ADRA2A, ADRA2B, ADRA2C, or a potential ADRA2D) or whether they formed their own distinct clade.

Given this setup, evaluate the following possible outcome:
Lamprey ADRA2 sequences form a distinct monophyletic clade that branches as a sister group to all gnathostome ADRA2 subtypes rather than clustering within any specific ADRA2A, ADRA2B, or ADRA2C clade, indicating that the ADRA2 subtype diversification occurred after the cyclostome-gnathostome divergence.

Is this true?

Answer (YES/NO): NO